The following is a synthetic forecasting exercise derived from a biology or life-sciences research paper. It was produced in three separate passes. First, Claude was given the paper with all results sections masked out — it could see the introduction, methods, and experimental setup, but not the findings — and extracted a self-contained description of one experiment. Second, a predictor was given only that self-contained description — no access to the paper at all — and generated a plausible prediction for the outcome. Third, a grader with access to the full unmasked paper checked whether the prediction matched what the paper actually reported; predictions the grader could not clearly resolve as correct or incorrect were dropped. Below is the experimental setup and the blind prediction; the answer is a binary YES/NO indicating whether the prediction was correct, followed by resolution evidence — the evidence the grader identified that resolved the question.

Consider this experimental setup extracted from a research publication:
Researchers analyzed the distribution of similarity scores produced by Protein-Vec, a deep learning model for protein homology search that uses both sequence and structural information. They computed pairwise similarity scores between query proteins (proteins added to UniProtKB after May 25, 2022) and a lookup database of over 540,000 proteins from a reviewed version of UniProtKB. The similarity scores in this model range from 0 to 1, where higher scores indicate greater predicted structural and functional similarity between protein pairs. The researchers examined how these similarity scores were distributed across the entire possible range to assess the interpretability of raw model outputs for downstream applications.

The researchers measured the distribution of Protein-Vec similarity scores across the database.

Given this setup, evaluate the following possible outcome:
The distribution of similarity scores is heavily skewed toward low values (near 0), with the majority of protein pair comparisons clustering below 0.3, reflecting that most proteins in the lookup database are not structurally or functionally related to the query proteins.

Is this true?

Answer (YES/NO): NO